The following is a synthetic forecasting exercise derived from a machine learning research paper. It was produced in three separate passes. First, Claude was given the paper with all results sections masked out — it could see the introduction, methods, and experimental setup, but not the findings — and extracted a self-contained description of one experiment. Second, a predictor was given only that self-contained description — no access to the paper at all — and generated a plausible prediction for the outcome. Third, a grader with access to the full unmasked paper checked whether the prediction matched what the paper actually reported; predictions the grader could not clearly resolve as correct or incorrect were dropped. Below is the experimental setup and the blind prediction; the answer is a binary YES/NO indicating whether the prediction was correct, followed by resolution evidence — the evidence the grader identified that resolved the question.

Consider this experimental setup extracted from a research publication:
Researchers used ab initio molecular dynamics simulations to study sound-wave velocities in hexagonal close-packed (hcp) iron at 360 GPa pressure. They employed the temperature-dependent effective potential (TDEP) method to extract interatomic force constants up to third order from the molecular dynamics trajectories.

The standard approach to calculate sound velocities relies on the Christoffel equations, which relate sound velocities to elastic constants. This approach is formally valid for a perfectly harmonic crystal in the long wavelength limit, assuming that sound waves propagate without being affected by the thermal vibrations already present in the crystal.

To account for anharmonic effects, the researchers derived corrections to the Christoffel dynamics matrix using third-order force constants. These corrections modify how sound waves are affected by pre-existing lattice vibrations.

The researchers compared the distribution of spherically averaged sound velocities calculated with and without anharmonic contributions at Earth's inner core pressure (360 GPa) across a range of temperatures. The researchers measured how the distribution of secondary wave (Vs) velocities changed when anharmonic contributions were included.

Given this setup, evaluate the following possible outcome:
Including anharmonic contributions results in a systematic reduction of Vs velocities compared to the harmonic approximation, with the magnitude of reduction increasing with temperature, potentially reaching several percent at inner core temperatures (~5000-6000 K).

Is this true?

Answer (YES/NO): YES